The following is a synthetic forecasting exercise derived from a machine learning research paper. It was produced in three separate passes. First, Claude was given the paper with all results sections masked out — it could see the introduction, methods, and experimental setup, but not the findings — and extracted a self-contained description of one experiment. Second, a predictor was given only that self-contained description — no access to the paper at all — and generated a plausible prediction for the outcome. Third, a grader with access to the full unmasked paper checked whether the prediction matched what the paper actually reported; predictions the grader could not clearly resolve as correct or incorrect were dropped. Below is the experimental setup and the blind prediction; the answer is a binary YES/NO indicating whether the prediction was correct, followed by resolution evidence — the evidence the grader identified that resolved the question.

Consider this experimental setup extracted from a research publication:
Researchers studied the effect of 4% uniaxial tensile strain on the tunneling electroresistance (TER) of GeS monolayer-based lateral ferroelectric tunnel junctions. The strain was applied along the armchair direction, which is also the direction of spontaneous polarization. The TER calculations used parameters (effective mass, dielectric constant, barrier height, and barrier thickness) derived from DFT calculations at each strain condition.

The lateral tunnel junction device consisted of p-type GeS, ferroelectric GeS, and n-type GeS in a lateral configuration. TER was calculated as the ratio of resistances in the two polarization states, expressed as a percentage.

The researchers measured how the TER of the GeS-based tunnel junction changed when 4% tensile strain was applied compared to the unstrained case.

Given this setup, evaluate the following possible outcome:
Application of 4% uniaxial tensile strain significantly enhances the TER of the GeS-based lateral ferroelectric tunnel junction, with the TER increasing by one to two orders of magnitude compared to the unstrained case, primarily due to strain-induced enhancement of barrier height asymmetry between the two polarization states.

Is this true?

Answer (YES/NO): YES